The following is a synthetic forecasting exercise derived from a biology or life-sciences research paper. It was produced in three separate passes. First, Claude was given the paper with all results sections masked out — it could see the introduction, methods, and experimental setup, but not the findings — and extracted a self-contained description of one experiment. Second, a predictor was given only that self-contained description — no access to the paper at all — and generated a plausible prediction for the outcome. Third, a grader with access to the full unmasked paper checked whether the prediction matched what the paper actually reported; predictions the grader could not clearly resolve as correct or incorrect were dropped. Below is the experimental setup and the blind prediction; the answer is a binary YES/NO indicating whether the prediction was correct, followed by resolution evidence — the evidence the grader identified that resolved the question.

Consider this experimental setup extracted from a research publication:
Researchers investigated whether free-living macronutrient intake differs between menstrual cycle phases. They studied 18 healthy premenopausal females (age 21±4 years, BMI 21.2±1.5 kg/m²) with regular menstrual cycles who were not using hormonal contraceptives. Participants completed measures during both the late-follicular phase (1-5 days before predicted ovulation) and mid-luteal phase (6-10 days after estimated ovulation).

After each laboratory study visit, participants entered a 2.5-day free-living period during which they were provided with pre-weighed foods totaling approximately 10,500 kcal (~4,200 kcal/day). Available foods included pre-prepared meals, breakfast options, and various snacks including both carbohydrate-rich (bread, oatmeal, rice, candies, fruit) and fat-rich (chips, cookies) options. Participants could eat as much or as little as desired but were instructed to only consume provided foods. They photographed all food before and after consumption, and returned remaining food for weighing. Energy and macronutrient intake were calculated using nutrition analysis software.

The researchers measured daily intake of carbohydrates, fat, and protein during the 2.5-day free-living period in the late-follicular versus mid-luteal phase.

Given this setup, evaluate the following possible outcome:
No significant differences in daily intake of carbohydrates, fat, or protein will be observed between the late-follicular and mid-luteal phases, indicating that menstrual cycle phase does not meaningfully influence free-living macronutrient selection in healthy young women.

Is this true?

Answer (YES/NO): YES